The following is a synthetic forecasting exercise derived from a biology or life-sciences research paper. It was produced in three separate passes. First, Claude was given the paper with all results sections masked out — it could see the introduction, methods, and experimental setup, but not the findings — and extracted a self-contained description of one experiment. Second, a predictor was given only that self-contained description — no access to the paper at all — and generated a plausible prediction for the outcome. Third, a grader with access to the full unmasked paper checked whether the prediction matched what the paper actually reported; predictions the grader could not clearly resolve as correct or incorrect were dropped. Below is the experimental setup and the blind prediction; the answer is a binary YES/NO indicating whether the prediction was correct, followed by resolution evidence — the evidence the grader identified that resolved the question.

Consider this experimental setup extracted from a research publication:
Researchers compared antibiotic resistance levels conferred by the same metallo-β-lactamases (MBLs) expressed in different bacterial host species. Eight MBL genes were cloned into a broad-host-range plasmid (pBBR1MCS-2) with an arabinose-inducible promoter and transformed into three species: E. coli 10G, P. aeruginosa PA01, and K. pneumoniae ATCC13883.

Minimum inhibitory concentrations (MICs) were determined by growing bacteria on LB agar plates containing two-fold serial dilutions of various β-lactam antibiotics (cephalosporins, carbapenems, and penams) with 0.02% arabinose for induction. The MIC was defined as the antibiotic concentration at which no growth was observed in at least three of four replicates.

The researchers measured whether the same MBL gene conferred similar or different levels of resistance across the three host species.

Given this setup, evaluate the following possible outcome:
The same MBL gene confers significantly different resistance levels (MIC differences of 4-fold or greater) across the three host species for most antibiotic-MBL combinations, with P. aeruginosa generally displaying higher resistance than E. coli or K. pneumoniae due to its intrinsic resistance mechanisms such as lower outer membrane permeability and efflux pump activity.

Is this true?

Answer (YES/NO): NO